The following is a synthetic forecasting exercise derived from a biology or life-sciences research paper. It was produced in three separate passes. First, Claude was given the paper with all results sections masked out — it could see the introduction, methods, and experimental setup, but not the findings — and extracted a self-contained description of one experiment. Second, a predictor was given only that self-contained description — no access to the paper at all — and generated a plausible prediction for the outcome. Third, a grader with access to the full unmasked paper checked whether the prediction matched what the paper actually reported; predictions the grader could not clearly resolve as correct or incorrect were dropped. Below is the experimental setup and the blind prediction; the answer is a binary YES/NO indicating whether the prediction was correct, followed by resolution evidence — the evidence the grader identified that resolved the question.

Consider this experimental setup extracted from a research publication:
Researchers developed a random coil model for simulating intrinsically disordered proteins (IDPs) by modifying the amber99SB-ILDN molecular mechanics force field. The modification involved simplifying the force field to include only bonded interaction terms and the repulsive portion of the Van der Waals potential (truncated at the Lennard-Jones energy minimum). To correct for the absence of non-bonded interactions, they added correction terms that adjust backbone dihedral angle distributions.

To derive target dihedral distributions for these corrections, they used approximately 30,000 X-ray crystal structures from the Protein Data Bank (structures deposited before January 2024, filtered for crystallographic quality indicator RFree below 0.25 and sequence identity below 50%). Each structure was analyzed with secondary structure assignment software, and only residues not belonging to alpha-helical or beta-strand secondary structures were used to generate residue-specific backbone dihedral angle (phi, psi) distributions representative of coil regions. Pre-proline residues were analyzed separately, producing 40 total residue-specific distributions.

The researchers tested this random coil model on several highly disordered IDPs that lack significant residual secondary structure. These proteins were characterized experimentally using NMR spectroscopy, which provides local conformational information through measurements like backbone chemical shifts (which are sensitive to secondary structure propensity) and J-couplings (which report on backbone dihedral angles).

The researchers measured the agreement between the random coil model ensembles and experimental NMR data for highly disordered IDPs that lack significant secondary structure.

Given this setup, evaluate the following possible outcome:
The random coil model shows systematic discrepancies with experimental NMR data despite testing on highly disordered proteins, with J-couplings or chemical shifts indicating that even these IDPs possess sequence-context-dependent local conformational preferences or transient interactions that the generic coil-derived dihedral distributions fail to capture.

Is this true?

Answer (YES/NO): NO